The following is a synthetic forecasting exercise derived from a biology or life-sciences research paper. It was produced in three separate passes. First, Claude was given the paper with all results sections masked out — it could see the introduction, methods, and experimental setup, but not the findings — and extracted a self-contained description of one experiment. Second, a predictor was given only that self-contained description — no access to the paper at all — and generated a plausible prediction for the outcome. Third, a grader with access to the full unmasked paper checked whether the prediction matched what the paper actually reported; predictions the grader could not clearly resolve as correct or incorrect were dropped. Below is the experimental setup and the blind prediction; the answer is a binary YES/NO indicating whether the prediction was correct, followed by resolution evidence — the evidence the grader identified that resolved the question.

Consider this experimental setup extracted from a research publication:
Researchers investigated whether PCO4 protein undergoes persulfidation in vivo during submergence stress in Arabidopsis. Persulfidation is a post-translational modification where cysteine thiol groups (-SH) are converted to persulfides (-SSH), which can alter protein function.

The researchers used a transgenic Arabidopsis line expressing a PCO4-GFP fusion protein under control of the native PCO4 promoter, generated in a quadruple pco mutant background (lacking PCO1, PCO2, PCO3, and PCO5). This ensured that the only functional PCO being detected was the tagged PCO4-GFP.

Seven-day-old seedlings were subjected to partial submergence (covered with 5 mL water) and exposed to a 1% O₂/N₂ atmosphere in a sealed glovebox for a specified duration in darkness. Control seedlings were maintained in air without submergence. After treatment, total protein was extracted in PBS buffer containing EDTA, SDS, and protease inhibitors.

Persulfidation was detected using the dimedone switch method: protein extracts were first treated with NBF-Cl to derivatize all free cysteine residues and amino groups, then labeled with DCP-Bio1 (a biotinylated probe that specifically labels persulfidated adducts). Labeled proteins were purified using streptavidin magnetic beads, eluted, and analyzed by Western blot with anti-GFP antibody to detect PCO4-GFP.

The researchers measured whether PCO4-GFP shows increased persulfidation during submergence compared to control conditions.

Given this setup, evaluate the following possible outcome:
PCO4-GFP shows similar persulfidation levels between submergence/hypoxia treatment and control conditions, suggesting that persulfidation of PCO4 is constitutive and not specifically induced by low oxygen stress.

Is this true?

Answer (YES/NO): NO